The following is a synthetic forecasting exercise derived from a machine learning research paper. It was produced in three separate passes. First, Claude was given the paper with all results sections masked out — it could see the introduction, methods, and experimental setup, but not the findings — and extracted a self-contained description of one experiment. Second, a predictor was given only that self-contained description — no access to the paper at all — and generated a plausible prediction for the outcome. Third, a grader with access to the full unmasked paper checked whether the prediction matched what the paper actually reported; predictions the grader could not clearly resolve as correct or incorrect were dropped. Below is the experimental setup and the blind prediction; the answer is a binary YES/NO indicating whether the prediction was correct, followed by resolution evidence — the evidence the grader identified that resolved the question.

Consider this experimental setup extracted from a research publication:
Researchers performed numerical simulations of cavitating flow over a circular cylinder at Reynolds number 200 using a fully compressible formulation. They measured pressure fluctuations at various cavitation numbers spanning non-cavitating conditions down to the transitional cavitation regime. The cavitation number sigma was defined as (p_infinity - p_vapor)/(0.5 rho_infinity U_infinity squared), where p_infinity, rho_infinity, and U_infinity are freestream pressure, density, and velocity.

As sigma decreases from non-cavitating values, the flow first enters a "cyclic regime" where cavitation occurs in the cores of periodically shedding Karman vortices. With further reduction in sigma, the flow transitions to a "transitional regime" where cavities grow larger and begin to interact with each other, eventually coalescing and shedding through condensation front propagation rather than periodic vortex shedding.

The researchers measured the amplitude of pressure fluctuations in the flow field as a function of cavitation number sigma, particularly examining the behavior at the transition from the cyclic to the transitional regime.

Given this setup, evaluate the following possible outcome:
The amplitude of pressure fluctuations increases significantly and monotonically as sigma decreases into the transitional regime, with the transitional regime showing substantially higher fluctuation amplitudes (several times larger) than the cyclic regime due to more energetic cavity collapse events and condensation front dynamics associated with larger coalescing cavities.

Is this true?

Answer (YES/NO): NO